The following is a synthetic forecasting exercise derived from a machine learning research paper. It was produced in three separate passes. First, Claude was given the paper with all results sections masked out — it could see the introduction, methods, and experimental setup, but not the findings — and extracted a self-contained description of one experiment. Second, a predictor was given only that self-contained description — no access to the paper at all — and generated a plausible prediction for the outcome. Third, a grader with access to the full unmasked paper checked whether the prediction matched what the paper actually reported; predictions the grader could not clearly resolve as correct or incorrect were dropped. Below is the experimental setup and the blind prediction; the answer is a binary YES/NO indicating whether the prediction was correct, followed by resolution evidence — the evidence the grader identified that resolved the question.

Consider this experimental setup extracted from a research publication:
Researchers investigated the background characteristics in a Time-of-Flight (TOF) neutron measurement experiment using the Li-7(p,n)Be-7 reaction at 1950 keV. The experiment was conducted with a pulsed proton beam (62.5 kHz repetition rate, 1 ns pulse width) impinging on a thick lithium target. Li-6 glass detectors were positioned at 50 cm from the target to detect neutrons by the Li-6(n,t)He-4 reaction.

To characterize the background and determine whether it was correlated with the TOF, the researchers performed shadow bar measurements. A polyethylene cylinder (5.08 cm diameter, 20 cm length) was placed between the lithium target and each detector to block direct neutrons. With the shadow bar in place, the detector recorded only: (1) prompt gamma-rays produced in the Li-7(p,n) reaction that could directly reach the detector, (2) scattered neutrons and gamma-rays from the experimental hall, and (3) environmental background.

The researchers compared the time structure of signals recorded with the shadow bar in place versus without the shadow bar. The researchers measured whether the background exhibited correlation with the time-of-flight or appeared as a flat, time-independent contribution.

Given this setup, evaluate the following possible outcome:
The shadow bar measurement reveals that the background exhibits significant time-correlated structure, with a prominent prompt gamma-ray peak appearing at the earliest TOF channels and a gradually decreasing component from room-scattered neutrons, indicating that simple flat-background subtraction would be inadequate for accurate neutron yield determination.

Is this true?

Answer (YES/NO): NO